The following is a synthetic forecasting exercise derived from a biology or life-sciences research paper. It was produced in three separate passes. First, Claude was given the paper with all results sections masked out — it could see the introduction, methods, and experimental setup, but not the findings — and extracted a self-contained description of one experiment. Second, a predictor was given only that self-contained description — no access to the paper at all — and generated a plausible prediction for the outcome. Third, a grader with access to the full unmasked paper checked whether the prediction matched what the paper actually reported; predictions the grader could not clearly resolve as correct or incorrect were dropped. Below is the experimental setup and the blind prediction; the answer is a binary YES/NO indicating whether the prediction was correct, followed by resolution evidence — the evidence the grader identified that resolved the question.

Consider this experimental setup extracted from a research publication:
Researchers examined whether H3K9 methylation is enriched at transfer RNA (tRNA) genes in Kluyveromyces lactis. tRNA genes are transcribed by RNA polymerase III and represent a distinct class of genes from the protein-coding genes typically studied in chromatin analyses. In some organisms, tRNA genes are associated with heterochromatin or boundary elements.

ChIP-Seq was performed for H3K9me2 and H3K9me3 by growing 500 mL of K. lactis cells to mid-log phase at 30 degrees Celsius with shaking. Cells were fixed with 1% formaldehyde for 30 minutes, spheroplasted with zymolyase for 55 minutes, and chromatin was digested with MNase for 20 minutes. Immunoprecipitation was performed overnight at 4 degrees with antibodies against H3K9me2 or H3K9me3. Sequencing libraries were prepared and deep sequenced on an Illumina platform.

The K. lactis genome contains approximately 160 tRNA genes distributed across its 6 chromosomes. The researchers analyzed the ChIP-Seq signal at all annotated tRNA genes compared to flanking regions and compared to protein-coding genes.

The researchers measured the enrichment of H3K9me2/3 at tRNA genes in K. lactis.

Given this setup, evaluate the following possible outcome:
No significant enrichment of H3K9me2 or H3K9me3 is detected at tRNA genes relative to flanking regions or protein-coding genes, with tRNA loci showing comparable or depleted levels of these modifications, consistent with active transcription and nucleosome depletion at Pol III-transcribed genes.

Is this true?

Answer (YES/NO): NO